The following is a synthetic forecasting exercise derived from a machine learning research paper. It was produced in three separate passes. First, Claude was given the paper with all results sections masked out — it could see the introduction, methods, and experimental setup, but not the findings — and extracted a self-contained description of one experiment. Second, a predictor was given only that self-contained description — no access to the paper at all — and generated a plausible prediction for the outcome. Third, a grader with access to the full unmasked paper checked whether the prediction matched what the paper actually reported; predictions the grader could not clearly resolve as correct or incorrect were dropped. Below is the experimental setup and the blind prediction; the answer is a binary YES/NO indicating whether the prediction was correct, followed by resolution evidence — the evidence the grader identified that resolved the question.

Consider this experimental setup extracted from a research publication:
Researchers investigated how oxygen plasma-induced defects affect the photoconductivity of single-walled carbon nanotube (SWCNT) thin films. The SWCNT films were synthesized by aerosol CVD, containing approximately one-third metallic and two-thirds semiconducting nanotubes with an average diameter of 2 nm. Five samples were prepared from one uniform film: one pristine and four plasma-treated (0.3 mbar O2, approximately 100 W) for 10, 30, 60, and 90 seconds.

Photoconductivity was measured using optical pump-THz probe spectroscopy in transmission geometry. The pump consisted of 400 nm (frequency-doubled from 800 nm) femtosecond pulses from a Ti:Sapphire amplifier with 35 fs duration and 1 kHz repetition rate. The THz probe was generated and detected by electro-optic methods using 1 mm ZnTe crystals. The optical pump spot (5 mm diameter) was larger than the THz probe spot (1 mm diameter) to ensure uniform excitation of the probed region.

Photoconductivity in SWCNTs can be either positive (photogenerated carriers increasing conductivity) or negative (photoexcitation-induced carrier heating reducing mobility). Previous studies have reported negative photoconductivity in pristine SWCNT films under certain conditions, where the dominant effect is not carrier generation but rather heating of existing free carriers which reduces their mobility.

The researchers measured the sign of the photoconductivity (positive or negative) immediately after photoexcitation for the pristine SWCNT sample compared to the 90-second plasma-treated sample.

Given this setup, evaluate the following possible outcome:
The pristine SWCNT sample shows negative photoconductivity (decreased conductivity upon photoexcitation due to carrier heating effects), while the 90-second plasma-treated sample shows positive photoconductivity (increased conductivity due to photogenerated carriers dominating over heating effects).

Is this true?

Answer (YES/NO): NO